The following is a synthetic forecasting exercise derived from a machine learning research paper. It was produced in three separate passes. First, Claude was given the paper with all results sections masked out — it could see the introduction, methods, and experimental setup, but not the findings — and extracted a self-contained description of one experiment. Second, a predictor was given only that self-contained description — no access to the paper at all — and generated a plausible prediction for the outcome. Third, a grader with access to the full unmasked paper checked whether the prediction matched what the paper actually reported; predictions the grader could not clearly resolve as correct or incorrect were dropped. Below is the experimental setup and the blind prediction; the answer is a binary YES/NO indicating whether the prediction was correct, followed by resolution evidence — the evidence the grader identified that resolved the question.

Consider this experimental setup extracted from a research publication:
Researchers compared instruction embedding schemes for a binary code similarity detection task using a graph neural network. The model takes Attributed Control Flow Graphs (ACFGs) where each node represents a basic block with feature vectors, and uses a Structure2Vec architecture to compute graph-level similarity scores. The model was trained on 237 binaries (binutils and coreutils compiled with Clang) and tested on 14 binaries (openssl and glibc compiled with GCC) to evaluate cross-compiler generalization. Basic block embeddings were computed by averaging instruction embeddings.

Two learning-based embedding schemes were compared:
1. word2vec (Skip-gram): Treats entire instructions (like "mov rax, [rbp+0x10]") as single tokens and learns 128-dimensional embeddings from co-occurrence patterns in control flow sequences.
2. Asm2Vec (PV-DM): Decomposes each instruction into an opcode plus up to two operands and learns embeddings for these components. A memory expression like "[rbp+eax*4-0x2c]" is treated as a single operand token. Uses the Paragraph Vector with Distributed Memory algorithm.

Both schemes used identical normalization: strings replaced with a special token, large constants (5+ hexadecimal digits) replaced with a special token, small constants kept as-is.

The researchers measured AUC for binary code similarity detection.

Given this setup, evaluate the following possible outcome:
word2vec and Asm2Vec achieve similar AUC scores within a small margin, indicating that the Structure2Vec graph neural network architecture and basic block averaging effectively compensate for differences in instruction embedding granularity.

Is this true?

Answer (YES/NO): YES